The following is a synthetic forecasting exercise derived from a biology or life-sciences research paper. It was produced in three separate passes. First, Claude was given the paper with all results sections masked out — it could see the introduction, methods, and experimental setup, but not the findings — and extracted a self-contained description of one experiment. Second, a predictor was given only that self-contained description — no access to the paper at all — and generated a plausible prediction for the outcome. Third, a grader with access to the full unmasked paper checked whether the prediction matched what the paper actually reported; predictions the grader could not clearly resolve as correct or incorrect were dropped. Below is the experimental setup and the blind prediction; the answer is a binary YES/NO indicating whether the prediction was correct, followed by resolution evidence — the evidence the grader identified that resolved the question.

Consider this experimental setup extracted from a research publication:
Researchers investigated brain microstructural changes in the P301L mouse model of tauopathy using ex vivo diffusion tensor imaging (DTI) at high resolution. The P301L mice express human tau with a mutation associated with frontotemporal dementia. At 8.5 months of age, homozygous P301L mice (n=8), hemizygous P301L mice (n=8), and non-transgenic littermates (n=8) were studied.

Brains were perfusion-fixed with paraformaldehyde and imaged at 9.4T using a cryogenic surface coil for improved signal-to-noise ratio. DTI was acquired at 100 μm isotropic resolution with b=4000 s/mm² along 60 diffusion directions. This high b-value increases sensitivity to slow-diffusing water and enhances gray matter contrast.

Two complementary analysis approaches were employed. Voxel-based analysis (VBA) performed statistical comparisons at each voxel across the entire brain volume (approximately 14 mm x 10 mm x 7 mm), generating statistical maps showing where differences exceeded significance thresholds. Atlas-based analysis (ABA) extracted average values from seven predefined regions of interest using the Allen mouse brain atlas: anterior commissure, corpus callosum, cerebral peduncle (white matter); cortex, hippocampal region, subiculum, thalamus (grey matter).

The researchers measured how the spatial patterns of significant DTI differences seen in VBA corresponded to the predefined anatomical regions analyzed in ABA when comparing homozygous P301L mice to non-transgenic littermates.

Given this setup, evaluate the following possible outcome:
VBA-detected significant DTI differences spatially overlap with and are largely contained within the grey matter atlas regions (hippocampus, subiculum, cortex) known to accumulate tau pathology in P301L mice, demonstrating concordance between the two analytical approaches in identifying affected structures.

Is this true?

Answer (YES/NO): NO